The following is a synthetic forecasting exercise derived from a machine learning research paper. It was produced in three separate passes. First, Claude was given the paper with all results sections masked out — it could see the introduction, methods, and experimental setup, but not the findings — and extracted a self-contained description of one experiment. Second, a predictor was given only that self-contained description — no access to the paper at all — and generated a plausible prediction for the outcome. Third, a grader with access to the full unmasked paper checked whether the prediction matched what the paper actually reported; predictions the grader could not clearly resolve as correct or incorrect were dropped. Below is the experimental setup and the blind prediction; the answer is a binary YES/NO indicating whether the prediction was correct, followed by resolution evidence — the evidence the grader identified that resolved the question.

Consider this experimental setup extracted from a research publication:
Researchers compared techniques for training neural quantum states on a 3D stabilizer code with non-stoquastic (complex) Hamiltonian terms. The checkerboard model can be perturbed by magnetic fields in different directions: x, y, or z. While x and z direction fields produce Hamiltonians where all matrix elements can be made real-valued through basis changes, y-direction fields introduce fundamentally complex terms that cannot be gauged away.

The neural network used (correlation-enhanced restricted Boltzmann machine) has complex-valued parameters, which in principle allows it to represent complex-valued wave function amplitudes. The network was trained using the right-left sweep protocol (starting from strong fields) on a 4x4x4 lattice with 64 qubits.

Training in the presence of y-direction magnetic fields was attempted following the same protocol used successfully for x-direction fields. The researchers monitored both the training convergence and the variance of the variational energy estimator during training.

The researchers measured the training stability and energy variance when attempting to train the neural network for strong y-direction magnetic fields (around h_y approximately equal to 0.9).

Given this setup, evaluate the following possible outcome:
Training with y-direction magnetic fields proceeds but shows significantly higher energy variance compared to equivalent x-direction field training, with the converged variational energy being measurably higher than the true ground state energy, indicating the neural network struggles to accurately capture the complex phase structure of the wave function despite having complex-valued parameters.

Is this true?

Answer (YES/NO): NO